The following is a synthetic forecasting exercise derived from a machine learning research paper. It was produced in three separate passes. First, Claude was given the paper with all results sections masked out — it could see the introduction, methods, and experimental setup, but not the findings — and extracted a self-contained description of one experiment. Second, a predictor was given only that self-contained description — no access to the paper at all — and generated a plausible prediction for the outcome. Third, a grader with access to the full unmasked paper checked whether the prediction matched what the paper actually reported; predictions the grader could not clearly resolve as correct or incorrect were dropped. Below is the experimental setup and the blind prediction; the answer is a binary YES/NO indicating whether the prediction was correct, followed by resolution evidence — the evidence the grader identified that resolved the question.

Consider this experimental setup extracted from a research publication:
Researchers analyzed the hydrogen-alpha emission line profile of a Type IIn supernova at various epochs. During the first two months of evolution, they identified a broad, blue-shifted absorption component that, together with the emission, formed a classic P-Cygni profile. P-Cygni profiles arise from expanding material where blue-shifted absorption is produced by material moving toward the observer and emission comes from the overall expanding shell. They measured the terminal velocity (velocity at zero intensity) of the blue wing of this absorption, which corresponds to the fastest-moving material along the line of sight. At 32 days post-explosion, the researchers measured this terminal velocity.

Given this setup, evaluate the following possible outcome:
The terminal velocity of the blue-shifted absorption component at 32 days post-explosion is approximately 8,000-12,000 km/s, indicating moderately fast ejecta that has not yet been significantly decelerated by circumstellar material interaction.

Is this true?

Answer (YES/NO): NO